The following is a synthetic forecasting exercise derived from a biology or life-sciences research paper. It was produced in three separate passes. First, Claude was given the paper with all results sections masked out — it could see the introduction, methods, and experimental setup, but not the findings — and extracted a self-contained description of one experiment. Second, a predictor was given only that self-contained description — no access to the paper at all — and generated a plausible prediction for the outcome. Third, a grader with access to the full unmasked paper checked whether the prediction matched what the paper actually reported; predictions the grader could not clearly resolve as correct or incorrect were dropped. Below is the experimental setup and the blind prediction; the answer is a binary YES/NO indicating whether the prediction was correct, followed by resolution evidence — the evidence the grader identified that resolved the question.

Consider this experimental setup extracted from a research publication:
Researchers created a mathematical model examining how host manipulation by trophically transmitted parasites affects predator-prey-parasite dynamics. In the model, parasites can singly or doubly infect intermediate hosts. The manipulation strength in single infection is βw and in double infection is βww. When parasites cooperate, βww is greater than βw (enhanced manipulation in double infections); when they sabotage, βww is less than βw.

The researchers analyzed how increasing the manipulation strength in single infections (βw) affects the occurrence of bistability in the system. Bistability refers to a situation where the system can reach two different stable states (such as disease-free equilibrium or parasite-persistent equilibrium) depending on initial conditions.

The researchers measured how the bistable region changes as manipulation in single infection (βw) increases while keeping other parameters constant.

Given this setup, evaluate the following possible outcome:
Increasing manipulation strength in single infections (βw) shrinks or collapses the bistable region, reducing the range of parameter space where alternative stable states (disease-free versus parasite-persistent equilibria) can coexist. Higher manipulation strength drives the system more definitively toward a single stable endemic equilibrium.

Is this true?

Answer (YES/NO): YES